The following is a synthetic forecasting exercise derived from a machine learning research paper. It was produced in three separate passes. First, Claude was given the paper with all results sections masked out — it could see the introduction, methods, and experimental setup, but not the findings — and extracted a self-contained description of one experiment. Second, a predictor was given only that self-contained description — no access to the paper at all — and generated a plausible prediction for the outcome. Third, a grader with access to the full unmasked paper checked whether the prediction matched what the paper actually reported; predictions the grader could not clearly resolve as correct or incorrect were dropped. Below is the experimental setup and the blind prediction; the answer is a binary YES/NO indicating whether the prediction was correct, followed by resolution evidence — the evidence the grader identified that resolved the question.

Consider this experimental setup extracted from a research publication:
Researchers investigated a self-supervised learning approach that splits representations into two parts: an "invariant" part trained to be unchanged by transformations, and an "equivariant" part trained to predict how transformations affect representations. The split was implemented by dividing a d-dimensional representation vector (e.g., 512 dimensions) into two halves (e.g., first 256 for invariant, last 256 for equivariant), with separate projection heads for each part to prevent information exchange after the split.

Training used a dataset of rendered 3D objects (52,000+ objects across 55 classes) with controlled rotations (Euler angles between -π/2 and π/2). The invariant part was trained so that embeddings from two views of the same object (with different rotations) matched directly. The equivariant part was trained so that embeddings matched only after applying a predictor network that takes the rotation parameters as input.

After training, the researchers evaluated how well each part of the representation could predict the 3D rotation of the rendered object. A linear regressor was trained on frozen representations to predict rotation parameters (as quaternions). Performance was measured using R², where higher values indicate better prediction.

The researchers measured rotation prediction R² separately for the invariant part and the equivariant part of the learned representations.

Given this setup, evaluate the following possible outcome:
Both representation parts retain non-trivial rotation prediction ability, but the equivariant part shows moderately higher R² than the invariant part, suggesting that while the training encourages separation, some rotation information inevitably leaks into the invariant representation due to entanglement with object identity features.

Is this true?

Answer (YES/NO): NO